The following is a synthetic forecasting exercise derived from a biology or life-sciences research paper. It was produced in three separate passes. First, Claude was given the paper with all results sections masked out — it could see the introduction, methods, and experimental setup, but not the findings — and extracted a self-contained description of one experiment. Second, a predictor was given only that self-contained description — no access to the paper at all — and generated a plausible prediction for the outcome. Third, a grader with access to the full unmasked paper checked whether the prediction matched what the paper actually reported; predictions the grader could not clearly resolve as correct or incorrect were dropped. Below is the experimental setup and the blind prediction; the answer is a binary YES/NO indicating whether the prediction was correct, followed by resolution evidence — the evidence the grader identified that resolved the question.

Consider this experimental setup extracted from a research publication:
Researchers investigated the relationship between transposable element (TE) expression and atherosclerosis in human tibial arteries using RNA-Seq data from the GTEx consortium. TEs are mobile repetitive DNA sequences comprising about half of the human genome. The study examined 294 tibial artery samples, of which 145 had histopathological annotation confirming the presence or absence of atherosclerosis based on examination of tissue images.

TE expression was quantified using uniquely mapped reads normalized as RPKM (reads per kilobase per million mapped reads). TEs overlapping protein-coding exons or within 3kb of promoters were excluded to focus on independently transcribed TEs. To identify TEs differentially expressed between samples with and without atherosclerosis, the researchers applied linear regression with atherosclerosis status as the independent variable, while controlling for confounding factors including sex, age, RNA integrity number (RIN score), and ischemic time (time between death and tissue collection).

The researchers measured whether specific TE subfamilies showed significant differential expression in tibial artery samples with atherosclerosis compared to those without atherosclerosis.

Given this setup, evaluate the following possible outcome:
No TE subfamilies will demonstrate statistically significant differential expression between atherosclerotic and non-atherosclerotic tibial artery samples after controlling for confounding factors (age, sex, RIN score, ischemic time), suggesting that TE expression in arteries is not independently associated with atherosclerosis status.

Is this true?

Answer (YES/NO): NO